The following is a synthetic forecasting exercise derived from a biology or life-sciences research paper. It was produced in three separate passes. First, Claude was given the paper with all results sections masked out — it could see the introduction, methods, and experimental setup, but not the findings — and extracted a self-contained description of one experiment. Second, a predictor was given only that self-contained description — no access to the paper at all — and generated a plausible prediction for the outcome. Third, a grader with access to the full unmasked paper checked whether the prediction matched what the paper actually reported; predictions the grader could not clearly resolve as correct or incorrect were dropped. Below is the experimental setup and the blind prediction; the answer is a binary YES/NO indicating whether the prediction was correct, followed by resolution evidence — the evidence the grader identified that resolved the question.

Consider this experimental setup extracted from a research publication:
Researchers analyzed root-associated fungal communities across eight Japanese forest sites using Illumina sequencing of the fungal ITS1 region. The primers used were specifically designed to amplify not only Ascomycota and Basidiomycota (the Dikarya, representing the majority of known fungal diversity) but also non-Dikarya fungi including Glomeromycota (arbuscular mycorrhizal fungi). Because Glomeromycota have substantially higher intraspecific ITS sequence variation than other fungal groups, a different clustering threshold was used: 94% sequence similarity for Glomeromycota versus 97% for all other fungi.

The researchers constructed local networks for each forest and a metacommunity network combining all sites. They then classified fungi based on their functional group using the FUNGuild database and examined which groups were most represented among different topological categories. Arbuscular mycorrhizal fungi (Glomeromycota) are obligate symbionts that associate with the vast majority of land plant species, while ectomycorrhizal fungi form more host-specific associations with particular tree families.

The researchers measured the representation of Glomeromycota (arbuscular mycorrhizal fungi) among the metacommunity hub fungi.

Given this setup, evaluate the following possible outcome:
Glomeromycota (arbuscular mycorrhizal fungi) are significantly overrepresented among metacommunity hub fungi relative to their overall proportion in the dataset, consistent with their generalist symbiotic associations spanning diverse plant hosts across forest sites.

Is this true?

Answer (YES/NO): NO